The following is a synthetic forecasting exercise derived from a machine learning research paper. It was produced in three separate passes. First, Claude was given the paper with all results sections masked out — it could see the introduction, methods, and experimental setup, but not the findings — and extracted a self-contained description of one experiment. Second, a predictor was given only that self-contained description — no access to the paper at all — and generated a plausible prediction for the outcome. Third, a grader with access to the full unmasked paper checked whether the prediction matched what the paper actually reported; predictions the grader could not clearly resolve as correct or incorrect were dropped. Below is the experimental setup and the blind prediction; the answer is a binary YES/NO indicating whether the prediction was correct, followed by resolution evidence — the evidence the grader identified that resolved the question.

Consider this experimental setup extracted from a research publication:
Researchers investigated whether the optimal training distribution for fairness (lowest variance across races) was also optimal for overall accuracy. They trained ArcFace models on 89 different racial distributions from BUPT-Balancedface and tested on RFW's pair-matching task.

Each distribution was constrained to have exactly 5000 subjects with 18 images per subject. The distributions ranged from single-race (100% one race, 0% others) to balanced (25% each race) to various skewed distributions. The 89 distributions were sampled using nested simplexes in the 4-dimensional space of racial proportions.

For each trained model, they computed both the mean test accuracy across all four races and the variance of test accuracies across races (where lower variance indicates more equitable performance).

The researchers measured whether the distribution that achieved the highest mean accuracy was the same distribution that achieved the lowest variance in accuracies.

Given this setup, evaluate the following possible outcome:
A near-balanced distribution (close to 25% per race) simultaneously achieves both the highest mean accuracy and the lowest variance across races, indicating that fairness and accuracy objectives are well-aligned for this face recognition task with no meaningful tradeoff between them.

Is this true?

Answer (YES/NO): NO